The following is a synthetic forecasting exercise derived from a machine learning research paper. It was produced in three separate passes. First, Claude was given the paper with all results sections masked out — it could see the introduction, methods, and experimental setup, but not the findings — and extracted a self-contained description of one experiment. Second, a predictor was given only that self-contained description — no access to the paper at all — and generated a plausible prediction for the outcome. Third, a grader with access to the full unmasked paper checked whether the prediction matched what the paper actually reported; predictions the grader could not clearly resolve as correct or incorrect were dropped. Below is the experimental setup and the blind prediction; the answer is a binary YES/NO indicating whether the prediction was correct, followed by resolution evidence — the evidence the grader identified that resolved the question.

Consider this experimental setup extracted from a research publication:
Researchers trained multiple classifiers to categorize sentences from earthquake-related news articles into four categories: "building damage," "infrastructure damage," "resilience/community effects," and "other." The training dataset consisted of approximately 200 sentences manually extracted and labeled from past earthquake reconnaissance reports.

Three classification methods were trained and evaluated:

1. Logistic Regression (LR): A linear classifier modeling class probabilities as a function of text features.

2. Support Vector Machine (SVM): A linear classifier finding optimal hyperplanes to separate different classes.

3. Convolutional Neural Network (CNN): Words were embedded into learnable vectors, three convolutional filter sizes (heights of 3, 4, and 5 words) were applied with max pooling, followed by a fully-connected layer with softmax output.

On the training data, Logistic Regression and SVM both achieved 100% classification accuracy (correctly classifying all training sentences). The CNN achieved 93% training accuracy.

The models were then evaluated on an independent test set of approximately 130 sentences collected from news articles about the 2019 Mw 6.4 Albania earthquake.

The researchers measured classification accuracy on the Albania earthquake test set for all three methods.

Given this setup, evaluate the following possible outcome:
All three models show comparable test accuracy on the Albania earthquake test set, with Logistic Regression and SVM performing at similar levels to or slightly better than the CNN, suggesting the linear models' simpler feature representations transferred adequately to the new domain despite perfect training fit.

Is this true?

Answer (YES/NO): NO